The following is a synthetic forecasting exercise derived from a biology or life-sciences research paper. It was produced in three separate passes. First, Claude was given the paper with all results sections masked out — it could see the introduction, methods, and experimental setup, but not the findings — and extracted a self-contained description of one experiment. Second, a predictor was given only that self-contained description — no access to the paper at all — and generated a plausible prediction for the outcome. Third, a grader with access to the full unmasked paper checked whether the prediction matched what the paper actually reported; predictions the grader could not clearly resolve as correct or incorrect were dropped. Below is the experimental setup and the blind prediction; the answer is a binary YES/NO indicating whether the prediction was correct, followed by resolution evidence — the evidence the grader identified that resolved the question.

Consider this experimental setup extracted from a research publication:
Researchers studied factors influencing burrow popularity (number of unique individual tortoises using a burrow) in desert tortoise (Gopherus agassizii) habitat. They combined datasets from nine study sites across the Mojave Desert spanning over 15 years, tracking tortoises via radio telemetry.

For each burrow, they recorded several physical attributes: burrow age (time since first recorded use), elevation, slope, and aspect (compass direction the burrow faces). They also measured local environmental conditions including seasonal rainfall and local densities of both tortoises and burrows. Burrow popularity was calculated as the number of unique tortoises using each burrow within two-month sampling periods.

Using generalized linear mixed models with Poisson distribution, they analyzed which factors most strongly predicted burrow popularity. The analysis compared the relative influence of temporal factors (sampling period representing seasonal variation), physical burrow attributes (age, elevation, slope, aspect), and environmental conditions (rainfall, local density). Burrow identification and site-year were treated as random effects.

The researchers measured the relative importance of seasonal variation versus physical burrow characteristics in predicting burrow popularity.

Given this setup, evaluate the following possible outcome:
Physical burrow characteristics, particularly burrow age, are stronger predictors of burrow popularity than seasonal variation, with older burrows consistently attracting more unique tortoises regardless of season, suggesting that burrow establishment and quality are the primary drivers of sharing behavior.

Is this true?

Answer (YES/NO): YES